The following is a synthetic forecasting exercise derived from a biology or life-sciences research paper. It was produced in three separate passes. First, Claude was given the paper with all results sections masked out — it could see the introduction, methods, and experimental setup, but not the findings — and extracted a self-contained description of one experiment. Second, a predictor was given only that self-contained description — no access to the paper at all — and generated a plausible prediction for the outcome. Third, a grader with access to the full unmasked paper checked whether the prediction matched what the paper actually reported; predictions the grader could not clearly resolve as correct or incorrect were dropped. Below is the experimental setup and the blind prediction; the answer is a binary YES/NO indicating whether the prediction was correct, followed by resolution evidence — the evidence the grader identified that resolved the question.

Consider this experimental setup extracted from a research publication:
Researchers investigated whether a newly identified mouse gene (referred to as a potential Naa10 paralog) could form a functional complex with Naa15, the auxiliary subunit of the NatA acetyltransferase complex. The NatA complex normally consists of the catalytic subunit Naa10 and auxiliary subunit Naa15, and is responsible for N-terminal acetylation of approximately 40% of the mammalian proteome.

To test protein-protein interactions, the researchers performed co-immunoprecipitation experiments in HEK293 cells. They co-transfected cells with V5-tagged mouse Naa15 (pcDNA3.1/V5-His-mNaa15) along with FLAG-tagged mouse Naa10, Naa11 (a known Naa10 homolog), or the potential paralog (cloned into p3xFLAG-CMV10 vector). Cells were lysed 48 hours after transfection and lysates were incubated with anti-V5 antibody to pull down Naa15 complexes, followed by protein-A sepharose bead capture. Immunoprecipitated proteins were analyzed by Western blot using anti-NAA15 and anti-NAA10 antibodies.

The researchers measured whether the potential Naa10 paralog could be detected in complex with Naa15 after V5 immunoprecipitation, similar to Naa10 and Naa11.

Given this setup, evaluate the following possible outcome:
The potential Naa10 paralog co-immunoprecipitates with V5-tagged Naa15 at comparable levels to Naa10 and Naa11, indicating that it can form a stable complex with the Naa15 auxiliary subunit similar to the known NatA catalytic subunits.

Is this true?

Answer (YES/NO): YES